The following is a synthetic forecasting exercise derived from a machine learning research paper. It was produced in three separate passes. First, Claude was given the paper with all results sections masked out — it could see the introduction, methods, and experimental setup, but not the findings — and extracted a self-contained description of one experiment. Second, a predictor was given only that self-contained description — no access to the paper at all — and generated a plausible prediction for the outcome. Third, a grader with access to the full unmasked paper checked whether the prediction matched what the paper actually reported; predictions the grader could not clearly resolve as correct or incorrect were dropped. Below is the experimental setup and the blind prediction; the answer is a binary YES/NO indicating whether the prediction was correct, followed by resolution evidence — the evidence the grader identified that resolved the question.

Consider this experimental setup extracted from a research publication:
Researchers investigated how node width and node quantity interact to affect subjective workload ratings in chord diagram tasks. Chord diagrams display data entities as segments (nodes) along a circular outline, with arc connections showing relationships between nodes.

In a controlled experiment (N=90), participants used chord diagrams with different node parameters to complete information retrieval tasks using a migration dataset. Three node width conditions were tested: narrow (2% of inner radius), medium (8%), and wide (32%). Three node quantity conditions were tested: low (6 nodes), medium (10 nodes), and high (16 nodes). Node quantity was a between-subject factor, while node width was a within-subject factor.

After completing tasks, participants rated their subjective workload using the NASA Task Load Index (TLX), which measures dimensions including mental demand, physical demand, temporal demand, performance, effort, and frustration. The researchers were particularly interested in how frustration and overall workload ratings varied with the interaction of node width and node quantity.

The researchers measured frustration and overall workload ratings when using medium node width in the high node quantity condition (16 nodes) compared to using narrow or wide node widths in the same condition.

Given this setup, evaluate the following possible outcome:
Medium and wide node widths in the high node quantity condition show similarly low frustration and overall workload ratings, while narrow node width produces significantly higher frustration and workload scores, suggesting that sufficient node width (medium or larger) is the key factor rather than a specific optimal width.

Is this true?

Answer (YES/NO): NO